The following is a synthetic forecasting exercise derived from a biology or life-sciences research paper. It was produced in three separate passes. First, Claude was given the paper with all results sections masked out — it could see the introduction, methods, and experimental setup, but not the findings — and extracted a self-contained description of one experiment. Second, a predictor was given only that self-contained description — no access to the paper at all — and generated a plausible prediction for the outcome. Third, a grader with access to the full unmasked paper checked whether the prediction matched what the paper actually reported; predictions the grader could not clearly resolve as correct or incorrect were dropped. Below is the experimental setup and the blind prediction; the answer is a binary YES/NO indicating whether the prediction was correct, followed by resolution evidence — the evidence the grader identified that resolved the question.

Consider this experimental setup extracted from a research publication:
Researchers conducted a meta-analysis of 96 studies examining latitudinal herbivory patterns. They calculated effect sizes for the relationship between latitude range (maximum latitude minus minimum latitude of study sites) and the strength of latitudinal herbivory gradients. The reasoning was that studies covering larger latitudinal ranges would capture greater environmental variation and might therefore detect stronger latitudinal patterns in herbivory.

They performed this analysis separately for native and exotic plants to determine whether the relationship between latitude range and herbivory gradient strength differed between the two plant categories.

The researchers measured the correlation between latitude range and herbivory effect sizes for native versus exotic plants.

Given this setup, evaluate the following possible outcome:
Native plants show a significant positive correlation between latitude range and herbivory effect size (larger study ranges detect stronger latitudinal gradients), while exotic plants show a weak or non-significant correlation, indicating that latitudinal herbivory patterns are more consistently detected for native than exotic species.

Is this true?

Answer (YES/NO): YES